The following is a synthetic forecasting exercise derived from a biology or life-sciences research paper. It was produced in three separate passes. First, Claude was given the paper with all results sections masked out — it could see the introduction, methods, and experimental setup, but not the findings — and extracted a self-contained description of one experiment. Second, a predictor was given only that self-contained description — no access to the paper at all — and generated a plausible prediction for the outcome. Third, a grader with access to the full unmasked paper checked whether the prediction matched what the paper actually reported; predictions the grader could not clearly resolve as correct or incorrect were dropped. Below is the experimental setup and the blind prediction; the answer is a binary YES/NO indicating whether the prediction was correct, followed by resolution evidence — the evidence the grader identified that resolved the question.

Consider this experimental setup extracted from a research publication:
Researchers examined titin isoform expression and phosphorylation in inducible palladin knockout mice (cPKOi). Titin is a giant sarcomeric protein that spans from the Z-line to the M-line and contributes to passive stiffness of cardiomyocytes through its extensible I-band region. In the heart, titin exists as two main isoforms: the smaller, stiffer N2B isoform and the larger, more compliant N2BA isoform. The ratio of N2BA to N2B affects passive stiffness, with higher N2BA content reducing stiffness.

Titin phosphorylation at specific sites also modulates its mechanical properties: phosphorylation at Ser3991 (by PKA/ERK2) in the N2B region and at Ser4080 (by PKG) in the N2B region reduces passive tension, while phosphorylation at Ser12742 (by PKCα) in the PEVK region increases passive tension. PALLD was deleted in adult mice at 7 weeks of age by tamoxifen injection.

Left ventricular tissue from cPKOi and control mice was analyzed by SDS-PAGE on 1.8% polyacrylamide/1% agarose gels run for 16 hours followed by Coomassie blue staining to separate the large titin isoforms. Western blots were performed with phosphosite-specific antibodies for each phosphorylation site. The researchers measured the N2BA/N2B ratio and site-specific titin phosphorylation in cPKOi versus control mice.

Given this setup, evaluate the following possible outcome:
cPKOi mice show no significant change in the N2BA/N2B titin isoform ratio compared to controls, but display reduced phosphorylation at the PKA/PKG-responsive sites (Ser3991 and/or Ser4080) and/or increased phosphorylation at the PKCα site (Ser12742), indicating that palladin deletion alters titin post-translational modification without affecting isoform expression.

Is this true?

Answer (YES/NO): NO